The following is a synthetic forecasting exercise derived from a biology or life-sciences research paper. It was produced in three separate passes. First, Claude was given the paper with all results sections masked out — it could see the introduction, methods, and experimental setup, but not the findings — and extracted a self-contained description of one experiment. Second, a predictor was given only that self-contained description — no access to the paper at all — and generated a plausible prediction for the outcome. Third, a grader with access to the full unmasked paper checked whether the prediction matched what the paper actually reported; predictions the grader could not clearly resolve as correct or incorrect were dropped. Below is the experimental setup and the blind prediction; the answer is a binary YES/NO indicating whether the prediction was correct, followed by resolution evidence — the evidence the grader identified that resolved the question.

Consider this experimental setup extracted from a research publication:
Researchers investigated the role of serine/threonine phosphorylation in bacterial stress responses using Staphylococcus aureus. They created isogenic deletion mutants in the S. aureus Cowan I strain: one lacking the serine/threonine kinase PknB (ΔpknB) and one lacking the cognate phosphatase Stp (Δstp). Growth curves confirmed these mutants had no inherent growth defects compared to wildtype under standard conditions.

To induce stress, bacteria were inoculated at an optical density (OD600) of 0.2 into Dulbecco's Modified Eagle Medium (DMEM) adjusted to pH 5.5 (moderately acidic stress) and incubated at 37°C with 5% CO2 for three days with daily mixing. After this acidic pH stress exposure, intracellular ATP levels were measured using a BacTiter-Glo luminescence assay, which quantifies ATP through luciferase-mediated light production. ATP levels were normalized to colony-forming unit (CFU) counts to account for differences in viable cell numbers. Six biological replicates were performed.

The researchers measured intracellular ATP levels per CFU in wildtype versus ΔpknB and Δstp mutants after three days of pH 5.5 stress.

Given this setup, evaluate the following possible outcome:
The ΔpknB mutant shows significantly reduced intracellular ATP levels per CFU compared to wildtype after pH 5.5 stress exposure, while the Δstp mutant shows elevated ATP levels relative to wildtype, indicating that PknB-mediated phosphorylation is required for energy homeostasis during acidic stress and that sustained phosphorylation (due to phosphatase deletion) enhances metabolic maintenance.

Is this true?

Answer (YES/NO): NO